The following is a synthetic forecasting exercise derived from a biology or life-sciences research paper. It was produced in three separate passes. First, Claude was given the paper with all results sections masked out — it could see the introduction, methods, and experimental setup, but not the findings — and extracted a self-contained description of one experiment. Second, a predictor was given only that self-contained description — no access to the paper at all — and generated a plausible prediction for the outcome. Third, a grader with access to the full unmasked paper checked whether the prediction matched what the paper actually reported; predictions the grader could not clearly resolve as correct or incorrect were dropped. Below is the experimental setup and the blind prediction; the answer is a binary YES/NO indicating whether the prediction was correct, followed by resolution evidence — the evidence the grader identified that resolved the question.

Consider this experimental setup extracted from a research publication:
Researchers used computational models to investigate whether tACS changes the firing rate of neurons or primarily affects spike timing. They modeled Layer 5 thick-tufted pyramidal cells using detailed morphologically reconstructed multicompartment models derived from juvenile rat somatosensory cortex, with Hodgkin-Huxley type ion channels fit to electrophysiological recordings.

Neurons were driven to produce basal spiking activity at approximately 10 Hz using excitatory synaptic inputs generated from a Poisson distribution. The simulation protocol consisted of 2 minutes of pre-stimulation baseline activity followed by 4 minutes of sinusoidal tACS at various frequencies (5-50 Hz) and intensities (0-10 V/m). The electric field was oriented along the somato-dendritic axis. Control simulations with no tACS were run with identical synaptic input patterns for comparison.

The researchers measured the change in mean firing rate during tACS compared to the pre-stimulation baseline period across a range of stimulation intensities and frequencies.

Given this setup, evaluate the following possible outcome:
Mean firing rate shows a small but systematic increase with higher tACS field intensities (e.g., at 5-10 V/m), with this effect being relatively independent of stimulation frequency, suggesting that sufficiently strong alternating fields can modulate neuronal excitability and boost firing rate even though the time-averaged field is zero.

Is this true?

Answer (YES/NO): NO